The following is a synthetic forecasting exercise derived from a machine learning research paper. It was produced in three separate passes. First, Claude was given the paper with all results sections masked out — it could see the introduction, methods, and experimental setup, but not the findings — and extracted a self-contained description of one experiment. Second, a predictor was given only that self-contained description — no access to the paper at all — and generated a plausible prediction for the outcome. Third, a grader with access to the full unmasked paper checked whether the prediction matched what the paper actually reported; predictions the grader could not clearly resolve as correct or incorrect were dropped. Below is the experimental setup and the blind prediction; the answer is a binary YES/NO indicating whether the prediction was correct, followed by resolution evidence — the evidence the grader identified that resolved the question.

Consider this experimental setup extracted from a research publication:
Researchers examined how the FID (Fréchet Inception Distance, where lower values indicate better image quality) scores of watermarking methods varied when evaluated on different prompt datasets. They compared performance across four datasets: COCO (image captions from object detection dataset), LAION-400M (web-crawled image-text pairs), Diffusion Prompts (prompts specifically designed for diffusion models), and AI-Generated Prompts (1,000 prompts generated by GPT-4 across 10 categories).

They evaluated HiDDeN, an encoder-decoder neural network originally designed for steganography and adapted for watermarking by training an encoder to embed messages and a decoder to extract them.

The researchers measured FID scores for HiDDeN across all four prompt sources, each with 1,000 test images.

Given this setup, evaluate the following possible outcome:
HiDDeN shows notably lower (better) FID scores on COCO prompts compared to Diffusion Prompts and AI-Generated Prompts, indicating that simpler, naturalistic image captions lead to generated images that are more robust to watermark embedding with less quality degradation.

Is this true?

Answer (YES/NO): YES